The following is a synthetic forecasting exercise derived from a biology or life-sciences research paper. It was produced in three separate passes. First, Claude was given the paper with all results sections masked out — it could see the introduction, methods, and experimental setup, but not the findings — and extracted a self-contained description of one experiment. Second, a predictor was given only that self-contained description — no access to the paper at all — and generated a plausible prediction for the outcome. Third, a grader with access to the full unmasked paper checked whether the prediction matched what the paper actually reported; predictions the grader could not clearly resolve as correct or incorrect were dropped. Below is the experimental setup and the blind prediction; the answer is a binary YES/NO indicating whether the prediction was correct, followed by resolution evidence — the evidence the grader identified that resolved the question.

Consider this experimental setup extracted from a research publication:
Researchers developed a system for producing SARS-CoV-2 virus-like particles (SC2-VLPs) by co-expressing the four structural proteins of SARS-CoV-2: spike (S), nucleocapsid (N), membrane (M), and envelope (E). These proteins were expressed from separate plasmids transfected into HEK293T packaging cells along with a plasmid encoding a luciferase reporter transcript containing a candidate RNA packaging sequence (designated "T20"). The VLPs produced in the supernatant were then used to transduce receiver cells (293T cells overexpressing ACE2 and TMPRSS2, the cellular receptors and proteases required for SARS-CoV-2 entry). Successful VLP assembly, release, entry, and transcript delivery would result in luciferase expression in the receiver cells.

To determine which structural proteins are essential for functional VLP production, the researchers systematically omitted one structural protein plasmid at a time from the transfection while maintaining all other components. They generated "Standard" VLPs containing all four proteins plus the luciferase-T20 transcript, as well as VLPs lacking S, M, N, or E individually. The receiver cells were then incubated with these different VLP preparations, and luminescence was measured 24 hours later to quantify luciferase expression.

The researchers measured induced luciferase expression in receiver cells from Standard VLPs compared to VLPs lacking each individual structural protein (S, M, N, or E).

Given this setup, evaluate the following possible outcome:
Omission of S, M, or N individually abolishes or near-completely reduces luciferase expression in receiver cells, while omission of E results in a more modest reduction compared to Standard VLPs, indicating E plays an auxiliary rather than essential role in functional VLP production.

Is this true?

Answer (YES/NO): NO